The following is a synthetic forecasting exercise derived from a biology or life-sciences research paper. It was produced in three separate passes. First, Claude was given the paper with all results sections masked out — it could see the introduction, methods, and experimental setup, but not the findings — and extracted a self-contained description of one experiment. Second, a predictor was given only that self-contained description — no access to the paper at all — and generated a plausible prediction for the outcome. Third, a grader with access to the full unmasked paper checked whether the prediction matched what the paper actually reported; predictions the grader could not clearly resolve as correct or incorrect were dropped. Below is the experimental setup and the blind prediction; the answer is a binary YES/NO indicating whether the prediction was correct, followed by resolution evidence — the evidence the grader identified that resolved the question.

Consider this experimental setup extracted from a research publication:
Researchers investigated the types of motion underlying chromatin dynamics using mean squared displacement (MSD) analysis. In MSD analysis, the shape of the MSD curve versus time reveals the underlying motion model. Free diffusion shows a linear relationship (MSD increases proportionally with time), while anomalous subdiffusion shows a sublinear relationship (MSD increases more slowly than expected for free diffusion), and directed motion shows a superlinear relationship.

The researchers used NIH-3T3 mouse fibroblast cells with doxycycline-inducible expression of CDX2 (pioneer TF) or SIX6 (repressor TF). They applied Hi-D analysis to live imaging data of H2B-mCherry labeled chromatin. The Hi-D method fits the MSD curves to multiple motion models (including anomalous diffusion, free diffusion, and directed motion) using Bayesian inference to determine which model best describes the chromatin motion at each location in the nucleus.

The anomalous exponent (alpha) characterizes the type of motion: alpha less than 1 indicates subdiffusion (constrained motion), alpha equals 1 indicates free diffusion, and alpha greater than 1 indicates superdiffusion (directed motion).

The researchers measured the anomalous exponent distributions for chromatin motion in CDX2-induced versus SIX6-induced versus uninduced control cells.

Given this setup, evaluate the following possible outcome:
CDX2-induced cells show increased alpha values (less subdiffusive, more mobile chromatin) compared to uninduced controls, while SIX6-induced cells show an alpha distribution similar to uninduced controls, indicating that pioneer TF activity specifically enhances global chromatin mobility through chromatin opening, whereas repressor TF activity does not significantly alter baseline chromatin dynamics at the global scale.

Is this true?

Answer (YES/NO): NO